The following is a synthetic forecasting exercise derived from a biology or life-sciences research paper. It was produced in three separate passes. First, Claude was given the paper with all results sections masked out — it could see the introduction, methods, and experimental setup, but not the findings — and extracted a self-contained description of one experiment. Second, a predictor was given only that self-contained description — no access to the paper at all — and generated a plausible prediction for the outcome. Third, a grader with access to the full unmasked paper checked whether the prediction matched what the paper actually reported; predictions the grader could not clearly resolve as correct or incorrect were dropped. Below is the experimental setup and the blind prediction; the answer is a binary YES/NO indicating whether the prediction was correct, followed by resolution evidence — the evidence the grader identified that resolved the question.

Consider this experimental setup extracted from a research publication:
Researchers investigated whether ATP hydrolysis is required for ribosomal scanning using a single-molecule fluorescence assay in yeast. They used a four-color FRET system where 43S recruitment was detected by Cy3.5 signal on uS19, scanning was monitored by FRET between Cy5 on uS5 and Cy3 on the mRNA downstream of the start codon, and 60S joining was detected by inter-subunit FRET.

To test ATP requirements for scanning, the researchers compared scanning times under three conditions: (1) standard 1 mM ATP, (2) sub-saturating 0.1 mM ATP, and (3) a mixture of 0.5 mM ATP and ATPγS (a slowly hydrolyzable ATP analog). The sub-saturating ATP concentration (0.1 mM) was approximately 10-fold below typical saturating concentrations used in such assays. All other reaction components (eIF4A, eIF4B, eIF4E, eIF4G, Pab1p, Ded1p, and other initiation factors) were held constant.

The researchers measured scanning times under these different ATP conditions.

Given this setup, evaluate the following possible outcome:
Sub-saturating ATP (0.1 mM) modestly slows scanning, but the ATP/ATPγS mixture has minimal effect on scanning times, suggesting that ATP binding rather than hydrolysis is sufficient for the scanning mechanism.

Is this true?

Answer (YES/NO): NO